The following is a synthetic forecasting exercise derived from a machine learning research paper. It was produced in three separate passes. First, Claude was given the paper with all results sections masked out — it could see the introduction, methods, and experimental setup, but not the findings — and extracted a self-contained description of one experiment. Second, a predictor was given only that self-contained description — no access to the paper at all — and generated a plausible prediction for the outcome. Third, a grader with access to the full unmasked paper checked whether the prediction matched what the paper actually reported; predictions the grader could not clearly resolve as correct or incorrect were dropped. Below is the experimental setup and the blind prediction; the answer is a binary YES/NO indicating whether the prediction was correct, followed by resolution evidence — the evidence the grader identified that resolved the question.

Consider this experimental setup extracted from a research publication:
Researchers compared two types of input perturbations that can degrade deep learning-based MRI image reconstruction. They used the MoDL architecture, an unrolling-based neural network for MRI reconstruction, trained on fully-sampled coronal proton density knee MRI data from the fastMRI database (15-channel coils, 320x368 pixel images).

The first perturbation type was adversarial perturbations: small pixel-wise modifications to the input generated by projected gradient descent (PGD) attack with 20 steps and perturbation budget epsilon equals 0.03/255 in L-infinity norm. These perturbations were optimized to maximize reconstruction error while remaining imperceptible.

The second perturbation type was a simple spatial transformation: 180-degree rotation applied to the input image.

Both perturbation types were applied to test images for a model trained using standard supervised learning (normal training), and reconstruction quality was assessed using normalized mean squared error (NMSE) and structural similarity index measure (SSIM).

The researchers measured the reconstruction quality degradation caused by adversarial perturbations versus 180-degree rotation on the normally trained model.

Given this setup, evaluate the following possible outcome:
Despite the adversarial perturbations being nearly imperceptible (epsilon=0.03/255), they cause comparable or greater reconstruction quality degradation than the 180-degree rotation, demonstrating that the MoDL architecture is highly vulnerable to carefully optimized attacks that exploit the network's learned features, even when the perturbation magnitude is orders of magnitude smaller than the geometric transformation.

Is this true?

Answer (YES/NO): NO